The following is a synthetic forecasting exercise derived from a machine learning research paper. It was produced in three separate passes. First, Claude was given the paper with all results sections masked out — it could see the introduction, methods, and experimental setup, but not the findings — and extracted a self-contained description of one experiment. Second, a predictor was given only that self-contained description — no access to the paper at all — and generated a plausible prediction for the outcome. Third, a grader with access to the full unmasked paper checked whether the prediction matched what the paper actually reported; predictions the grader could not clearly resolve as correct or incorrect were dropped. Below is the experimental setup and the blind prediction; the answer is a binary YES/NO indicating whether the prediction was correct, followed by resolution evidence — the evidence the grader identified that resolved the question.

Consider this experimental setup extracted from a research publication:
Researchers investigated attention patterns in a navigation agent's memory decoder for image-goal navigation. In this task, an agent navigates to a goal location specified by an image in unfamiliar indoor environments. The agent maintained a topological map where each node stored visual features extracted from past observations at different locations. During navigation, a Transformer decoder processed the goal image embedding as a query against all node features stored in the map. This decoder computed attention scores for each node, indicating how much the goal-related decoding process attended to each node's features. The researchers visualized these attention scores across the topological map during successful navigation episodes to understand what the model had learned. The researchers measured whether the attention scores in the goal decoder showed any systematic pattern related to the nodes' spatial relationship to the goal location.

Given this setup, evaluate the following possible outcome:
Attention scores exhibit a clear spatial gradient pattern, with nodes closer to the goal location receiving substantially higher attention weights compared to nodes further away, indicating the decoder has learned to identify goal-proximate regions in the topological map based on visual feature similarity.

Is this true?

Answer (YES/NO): NO